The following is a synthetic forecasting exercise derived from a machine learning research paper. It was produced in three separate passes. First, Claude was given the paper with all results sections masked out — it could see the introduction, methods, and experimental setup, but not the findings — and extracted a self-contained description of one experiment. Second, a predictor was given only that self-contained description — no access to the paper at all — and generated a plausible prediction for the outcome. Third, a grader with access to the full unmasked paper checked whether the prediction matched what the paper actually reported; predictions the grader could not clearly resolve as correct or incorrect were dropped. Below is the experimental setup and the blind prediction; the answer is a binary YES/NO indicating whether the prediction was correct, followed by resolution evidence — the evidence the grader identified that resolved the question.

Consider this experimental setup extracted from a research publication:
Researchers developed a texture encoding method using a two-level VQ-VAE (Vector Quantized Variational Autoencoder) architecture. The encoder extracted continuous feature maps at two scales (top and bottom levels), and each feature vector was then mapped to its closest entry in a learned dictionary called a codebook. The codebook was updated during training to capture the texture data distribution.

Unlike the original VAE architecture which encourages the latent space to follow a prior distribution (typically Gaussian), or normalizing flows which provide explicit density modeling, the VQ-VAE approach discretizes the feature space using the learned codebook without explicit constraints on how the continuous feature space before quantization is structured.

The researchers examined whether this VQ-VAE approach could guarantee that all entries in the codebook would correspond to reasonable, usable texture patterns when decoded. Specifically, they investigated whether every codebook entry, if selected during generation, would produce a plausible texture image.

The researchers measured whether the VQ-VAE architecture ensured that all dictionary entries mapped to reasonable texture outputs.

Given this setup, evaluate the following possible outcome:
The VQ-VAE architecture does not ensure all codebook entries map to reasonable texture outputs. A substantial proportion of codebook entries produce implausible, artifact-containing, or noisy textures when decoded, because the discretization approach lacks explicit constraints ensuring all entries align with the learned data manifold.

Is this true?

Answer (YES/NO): NO